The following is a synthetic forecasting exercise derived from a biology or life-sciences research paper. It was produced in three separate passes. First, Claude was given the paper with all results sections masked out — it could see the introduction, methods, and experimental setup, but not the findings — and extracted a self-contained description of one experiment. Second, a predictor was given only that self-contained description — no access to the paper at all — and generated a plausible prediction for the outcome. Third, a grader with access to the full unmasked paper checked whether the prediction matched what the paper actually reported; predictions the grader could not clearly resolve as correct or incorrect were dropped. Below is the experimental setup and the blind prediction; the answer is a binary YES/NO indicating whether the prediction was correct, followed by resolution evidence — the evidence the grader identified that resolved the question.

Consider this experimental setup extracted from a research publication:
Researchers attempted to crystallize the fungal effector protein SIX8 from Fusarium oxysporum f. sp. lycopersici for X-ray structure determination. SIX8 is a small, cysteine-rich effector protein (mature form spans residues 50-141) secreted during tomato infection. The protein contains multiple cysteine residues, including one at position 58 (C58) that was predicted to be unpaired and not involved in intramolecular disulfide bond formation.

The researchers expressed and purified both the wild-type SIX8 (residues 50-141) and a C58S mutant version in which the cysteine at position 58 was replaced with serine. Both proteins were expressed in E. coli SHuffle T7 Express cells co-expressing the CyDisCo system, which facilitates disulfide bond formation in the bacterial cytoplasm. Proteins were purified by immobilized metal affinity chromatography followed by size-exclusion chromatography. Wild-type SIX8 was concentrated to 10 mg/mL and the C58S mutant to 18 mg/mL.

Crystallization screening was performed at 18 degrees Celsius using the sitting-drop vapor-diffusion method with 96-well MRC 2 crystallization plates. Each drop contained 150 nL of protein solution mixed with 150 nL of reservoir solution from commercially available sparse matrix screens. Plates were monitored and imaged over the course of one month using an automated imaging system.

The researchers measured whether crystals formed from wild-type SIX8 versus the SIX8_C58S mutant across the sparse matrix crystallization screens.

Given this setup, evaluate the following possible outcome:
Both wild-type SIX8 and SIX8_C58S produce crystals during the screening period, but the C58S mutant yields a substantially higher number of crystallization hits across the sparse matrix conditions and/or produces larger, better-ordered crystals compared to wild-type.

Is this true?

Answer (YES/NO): NO